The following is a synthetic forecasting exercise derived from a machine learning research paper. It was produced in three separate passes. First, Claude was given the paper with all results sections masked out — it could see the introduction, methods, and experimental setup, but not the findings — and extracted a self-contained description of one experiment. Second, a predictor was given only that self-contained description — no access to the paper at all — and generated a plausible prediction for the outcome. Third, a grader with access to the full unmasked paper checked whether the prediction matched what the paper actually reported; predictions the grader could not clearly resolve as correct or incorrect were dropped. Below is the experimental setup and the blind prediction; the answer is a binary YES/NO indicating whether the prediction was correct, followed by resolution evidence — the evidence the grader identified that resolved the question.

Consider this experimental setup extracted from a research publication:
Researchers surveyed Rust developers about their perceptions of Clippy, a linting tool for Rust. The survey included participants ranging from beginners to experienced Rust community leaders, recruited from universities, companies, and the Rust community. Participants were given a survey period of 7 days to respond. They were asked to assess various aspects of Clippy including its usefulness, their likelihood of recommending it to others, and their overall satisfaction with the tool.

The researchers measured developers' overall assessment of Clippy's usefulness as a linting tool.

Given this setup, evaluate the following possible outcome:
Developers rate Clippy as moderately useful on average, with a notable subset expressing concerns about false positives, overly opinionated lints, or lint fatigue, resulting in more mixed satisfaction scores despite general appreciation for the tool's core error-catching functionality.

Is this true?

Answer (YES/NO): YES